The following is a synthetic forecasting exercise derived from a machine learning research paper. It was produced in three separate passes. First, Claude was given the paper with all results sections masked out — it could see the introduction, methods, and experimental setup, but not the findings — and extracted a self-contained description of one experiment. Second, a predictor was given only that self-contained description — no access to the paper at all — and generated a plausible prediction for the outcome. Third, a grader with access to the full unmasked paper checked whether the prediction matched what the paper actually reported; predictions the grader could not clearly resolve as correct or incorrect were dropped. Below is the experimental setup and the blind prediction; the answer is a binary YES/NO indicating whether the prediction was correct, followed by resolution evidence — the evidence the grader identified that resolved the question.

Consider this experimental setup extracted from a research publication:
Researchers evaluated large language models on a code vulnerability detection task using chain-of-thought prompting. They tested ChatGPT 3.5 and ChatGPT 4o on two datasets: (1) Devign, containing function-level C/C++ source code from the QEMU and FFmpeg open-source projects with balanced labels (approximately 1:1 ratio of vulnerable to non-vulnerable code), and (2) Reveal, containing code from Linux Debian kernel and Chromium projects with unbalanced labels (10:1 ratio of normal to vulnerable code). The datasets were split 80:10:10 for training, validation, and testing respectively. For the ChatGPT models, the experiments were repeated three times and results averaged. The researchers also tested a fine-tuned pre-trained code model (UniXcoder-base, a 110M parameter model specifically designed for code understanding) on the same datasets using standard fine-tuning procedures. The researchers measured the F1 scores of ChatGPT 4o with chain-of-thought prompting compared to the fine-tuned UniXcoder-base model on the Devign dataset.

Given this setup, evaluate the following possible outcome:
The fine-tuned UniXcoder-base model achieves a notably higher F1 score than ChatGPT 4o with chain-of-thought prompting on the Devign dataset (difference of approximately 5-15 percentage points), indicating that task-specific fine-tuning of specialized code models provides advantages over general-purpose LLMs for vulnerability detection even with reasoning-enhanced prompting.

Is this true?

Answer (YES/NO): NO